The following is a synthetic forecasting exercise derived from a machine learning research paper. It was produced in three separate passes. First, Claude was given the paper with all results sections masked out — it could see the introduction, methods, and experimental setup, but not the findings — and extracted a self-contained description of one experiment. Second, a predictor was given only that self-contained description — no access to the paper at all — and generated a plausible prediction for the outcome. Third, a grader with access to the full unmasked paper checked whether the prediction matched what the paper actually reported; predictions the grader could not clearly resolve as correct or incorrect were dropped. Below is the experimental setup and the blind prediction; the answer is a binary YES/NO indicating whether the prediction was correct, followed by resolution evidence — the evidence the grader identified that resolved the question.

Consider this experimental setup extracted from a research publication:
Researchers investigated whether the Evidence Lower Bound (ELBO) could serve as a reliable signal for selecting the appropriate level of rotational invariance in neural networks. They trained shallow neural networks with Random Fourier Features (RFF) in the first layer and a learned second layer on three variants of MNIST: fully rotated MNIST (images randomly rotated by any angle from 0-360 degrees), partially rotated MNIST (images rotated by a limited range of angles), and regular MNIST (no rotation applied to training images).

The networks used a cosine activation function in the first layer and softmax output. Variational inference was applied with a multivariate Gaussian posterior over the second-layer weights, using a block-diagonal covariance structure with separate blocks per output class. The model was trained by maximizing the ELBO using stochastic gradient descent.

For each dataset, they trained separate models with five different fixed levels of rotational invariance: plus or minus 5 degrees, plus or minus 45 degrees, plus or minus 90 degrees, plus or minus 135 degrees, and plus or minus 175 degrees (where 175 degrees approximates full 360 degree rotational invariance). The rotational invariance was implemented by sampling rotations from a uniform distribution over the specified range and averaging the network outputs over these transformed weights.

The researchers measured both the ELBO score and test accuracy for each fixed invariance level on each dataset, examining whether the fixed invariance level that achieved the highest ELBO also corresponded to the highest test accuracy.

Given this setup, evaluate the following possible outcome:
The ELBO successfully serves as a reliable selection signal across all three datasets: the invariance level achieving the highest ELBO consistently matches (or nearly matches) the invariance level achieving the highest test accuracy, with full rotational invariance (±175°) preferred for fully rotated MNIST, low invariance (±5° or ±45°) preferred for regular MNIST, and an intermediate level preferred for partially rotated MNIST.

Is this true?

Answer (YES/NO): YES